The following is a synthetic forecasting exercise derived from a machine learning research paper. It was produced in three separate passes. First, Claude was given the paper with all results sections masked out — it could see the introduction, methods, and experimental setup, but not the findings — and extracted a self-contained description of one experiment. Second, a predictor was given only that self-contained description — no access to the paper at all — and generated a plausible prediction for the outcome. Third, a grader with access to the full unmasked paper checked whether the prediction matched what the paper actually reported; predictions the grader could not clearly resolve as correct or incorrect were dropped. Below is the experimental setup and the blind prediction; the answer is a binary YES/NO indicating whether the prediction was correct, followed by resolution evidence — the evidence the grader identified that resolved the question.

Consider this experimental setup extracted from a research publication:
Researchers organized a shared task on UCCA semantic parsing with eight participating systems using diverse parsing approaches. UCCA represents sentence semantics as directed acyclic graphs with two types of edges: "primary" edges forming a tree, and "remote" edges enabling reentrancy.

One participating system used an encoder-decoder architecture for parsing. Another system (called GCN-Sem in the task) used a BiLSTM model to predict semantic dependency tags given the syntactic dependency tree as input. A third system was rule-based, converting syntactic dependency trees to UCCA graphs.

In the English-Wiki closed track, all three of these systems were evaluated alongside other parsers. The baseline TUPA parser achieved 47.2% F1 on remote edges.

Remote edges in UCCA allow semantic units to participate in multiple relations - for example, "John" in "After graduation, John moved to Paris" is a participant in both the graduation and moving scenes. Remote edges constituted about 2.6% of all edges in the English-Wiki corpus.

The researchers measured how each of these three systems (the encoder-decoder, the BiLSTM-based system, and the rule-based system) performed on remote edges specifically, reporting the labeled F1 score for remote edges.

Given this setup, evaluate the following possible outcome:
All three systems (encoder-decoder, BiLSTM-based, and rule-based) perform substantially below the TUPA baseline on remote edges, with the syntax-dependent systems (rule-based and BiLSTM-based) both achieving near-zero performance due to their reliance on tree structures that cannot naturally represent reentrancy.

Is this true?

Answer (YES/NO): NO